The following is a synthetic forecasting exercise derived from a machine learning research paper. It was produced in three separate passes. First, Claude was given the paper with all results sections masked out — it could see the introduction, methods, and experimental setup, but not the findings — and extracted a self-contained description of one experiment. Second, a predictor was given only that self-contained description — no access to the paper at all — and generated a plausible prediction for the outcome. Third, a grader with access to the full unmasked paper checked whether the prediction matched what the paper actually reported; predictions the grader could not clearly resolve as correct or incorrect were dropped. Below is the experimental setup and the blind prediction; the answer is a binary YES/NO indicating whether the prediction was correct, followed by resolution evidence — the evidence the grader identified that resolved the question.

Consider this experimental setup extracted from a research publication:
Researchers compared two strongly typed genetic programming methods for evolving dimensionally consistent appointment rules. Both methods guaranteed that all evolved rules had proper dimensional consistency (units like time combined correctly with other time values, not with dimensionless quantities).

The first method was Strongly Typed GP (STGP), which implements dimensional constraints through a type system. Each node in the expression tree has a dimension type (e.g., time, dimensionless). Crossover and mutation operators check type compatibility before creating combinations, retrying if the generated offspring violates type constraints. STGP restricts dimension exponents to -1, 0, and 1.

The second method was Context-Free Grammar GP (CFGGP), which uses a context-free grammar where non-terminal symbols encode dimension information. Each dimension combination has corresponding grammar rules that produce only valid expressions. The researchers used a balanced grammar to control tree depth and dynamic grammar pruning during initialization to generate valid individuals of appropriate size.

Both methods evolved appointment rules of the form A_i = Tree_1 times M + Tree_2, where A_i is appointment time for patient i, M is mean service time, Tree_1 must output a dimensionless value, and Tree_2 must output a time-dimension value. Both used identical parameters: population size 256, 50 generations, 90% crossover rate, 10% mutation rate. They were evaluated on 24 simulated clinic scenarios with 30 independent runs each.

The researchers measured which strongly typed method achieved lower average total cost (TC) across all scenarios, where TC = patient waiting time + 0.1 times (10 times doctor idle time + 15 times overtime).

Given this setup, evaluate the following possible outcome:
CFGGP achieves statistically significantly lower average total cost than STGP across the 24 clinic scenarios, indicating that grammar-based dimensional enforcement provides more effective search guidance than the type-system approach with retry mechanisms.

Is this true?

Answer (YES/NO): NO